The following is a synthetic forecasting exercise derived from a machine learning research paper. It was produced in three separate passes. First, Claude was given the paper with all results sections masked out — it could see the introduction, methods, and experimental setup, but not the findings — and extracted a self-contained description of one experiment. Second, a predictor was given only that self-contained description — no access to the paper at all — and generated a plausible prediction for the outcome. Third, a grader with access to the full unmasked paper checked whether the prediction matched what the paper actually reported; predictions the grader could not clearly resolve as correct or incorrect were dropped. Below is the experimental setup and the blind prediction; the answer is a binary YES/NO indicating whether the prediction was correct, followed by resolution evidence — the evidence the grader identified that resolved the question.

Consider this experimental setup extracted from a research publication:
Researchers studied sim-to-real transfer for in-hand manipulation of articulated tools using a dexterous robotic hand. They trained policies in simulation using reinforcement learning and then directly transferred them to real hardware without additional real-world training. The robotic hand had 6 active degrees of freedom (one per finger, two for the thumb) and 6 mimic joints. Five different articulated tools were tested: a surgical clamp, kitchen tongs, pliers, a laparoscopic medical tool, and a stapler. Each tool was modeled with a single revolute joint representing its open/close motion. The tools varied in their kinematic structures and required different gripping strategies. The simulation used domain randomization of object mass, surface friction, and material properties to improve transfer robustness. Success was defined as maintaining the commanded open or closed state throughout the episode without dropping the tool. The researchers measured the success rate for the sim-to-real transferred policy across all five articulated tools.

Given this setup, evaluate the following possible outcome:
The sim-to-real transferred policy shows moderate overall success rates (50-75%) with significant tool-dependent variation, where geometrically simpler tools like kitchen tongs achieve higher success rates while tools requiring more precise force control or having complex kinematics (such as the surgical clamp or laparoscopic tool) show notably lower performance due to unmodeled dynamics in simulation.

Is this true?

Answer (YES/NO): NO